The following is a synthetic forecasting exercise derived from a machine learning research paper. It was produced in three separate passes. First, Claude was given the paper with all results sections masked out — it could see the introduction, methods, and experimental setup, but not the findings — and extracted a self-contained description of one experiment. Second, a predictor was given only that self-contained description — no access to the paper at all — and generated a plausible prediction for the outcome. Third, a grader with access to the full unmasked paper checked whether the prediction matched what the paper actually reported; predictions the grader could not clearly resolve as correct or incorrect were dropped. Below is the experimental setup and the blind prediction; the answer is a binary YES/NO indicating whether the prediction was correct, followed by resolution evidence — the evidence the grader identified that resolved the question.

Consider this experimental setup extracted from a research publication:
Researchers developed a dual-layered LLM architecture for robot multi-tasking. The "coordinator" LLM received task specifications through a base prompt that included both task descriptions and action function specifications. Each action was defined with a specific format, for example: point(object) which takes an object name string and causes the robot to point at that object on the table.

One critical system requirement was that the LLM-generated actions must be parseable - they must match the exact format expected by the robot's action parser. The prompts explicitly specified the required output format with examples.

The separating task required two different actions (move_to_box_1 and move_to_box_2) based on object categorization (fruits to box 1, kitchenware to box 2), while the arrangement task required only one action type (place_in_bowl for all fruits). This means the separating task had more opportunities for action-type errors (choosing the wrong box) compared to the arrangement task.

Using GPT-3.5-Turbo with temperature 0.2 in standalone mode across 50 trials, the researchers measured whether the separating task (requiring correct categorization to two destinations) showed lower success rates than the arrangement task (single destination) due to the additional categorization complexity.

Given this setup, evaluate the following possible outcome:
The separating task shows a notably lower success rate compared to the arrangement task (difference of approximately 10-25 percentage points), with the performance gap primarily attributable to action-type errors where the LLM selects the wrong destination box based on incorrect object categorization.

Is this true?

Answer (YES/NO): NO